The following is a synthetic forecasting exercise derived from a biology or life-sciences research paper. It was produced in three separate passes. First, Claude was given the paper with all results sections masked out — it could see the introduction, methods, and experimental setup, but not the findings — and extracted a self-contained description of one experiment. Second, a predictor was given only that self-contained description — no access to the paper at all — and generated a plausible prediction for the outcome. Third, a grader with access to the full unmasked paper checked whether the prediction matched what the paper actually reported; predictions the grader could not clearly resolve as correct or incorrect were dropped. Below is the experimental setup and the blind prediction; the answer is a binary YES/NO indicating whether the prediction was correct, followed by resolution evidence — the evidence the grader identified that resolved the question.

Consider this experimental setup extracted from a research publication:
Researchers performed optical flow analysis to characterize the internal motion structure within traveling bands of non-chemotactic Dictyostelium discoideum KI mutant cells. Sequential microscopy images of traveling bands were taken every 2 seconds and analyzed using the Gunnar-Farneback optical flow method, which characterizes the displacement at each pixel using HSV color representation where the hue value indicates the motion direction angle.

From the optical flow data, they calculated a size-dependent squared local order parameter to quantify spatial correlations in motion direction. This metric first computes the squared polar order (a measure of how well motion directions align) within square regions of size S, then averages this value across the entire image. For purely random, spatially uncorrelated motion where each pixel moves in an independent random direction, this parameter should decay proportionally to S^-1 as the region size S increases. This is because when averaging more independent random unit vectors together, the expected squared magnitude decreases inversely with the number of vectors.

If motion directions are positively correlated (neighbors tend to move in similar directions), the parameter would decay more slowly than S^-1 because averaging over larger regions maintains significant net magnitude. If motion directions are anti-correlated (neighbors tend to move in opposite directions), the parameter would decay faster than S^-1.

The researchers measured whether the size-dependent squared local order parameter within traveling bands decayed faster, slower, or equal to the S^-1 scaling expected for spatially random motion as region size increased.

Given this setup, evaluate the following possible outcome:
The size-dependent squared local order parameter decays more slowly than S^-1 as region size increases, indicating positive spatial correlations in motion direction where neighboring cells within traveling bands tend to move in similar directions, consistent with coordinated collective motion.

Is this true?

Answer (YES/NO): YES